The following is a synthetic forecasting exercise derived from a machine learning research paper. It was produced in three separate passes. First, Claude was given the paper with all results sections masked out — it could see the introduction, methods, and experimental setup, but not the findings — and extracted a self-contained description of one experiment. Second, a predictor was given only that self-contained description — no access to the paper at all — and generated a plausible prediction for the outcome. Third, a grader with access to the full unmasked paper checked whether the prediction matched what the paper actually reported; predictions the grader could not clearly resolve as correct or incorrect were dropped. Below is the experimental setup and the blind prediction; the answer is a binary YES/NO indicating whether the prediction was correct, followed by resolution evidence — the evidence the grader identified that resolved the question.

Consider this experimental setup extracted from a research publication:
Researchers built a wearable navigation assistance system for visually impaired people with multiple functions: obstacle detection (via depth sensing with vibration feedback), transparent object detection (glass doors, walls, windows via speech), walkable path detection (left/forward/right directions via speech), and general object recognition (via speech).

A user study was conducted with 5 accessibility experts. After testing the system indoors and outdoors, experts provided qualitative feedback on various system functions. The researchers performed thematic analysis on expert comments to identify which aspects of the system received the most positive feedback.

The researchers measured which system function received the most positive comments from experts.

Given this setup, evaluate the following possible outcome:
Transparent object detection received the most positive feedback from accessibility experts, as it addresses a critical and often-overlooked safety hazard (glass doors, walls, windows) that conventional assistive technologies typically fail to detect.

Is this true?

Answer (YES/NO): NO